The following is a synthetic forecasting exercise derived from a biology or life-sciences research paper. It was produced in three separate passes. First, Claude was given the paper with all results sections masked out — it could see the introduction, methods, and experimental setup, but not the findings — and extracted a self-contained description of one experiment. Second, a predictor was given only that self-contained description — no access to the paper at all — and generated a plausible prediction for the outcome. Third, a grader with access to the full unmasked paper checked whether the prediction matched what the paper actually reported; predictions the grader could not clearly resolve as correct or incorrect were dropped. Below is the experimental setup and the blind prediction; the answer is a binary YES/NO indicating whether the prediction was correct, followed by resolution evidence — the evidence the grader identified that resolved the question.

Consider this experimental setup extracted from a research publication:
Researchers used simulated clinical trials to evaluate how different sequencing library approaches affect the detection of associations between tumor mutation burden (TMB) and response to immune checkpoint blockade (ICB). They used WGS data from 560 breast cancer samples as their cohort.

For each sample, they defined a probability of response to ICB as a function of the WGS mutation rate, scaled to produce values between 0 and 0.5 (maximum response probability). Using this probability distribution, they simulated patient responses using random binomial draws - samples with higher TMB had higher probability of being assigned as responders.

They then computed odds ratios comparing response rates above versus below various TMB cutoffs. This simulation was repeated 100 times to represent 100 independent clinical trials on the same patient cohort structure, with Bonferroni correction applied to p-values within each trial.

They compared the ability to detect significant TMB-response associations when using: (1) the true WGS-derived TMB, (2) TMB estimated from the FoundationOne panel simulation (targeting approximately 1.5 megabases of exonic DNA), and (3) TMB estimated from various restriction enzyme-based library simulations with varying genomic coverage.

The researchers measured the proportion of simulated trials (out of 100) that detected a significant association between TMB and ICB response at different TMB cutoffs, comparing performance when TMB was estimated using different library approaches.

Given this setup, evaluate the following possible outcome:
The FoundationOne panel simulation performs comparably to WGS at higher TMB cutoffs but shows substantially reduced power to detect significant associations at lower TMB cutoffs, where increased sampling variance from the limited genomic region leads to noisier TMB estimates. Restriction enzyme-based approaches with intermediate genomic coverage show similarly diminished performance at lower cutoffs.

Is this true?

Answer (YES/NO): NO